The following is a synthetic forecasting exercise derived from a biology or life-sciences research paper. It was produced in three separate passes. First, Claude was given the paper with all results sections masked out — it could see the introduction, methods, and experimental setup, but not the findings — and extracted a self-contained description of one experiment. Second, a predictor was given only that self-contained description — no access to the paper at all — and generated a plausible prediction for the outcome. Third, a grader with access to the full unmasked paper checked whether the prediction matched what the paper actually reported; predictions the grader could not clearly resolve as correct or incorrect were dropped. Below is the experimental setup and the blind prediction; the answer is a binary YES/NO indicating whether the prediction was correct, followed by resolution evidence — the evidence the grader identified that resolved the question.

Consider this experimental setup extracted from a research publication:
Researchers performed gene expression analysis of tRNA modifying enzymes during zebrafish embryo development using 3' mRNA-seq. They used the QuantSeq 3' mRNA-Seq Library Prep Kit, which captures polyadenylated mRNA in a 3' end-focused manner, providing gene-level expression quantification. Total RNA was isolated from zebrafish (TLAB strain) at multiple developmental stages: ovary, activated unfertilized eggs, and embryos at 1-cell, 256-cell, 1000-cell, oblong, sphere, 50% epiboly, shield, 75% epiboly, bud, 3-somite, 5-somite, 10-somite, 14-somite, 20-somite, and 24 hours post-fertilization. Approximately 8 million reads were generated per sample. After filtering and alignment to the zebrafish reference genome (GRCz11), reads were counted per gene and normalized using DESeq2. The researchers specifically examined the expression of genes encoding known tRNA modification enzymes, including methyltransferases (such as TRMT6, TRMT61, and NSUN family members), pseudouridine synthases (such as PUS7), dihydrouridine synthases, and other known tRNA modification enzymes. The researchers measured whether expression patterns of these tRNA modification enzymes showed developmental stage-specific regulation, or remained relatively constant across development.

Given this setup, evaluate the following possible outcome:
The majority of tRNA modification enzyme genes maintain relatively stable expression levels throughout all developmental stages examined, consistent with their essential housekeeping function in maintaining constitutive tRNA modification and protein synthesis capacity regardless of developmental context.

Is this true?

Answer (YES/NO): NO